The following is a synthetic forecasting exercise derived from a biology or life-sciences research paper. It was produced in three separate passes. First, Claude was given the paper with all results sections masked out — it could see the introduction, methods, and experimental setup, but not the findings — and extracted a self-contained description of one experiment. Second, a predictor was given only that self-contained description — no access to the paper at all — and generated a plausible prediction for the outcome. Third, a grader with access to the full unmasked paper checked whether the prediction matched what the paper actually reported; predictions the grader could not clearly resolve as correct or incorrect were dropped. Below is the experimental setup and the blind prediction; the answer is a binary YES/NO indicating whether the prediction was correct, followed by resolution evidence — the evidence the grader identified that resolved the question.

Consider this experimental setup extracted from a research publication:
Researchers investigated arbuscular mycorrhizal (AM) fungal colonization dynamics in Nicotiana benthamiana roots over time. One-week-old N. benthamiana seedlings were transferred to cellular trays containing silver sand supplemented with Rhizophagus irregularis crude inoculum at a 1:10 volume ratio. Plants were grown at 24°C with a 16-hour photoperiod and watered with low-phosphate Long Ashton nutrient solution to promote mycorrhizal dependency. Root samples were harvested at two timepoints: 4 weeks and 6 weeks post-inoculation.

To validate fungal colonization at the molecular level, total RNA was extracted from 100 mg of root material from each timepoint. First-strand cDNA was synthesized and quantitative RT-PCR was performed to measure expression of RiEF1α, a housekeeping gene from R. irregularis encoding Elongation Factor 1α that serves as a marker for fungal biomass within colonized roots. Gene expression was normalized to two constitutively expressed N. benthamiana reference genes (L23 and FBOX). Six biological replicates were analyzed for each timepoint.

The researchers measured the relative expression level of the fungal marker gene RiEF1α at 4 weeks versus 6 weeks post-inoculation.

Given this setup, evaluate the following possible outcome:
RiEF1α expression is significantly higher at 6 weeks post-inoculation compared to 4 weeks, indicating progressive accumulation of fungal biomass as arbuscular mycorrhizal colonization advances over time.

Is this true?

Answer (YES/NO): YES